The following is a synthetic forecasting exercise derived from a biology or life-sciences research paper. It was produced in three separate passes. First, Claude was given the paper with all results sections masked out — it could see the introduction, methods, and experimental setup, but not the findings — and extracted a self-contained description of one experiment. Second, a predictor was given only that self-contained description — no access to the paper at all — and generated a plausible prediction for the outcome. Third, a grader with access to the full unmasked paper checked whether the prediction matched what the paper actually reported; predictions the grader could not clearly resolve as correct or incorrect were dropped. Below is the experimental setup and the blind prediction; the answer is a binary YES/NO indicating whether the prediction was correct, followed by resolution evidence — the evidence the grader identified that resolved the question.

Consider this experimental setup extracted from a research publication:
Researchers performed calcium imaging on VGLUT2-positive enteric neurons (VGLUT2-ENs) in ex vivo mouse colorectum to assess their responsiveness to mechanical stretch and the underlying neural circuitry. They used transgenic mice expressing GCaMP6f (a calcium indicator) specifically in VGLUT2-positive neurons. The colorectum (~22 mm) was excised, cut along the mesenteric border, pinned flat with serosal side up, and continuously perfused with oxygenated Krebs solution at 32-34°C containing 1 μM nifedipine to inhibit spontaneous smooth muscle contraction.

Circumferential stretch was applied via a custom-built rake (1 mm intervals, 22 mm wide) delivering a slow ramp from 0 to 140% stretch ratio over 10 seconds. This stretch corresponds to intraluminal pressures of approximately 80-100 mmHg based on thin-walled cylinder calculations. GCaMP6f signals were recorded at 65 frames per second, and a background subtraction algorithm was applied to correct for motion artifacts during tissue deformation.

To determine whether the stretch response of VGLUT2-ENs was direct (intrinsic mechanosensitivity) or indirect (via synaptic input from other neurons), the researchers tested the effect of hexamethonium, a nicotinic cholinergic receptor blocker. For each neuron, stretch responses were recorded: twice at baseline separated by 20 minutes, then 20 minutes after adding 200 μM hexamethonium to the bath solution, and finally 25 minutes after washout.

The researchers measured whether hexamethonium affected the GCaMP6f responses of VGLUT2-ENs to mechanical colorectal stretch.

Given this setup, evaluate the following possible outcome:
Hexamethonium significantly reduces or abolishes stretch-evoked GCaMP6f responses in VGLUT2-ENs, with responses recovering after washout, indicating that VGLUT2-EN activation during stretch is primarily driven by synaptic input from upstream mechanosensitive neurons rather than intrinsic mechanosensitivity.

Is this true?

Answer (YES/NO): YES